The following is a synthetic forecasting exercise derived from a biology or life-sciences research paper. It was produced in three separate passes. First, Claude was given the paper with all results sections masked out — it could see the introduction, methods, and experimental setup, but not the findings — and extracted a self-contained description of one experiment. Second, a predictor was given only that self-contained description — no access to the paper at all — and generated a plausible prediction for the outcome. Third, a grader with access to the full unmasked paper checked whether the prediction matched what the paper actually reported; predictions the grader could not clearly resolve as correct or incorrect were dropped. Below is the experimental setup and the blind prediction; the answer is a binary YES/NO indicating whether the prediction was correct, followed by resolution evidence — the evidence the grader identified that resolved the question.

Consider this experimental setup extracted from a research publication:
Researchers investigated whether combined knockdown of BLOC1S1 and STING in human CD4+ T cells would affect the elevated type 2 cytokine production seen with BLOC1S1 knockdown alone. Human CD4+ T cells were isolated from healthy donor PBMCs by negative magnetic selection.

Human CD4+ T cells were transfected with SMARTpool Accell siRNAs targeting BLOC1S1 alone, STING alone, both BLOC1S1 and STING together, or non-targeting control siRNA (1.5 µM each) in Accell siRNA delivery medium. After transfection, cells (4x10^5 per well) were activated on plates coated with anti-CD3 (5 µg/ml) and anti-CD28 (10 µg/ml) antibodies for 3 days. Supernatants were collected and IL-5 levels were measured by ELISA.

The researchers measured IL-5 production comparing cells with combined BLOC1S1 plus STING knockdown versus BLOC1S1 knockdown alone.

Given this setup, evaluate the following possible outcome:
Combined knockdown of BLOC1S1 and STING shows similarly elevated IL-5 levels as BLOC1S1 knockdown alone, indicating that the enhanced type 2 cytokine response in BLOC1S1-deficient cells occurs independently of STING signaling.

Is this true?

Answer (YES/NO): NO